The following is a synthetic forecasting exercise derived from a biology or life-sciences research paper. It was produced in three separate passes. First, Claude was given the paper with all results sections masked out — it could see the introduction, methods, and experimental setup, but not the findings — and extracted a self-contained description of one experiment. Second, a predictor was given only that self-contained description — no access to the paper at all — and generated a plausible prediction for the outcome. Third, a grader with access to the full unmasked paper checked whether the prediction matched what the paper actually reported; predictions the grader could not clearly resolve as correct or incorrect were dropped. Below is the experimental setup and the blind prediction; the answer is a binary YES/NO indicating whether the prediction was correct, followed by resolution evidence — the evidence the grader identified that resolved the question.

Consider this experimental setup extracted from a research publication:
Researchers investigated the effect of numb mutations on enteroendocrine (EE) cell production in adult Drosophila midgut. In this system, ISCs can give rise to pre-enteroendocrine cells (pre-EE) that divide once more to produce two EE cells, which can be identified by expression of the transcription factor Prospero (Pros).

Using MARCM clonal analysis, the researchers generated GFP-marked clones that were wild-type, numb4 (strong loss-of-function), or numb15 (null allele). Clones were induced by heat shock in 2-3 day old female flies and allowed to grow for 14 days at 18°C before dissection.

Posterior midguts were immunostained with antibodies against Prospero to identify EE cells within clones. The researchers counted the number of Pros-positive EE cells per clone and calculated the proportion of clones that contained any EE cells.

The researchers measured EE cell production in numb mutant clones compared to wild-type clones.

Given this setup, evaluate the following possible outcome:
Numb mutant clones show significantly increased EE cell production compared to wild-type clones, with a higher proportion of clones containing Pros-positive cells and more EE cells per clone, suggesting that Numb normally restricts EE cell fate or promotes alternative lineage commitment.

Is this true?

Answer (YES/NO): NO